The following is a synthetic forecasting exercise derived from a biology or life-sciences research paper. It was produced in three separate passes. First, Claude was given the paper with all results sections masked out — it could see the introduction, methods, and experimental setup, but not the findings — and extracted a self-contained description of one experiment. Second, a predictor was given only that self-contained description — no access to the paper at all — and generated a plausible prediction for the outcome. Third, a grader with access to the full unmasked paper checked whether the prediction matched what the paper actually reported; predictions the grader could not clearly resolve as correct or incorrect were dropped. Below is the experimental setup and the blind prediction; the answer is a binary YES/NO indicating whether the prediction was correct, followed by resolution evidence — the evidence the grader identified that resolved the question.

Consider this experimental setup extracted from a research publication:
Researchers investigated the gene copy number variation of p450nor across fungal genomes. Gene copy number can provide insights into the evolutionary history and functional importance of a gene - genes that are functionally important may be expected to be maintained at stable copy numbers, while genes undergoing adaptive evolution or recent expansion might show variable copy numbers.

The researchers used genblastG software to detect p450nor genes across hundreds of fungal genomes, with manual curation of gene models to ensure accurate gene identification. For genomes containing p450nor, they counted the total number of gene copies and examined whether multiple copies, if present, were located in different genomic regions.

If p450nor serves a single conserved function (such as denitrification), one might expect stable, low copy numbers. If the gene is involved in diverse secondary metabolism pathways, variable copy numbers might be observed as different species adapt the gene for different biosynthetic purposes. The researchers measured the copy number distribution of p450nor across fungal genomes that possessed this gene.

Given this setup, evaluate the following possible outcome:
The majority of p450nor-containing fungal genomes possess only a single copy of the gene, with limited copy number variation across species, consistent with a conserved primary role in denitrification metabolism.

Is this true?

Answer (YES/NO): NO